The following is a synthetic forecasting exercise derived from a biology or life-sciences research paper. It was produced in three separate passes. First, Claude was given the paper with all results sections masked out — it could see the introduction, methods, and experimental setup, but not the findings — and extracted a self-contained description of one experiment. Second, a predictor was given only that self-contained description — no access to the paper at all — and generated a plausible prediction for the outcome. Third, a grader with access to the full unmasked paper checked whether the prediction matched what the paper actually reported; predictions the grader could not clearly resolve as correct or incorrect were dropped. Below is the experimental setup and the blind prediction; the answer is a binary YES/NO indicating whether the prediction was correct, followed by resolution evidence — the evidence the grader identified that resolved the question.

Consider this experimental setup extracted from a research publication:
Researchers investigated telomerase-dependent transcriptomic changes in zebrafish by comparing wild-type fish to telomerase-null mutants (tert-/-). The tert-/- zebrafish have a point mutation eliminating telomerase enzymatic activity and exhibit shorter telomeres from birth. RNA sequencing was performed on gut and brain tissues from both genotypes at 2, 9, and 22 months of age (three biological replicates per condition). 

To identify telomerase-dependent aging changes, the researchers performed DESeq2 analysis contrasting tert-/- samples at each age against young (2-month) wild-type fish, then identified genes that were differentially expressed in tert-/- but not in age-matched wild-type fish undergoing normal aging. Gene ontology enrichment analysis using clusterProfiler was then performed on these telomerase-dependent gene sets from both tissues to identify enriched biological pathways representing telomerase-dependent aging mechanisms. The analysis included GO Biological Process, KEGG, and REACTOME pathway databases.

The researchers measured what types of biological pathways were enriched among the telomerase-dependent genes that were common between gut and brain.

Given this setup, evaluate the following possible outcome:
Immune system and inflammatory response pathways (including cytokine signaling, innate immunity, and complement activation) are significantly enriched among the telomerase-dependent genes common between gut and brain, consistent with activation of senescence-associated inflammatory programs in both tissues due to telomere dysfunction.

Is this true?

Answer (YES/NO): YES